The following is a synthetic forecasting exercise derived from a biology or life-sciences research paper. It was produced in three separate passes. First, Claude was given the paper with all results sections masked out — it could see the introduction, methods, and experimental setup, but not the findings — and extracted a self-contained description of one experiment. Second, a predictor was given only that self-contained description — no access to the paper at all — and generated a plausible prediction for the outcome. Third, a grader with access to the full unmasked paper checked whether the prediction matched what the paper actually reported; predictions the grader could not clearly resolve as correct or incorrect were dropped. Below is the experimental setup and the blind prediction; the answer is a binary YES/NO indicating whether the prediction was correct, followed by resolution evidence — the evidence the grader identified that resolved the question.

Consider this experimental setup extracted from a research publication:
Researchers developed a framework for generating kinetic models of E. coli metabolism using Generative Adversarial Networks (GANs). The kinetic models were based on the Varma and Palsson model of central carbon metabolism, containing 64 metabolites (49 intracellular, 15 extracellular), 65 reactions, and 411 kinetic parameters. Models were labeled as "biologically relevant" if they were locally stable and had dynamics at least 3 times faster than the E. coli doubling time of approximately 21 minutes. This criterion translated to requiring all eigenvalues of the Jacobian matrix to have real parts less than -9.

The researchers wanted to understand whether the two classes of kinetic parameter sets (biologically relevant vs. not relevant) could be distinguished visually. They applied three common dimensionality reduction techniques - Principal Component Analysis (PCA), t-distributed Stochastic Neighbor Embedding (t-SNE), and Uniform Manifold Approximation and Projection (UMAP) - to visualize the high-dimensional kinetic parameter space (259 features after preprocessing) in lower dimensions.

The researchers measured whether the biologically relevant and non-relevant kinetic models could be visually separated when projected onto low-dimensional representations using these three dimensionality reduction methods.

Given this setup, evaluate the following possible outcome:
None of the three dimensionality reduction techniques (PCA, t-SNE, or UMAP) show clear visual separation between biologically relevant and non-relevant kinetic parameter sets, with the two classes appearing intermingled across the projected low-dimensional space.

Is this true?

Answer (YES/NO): YES